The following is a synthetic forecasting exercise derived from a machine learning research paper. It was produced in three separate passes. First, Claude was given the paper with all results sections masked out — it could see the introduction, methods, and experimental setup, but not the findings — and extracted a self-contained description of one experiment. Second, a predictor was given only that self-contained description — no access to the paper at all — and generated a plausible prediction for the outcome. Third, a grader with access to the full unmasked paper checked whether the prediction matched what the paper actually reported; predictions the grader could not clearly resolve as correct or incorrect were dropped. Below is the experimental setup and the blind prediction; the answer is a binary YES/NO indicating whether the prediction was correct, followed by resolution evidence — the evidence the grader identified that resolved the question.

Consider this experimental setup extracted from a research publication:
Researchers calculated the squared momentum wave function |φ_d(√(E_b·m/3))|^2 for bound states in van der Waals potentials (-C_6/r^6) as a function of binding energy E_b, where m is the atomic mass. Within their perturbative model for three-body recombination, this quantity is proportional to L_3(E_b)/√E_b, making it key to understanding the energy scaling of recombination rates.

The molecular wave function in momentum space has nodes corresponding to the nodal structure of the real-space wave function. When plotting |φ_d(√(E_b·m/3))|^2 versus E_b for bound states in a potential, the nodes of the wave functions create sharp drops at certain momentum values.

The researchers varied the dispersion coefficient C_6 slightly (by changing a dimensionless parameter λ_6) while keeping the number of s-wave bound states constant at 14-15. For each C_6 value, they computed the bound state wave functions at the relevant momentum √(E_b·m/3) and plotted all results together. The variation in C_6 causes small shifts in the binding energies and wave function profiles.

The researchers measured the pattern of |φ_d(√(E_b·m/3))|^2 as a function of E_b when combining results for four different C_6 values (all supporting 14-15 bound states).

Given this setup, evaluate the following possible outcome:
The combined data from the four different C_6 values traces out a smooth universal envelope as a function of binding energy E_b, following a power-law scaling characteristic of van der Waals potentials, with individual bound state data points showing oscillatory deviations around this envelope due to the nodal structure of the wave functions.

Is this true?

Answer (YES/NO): YES